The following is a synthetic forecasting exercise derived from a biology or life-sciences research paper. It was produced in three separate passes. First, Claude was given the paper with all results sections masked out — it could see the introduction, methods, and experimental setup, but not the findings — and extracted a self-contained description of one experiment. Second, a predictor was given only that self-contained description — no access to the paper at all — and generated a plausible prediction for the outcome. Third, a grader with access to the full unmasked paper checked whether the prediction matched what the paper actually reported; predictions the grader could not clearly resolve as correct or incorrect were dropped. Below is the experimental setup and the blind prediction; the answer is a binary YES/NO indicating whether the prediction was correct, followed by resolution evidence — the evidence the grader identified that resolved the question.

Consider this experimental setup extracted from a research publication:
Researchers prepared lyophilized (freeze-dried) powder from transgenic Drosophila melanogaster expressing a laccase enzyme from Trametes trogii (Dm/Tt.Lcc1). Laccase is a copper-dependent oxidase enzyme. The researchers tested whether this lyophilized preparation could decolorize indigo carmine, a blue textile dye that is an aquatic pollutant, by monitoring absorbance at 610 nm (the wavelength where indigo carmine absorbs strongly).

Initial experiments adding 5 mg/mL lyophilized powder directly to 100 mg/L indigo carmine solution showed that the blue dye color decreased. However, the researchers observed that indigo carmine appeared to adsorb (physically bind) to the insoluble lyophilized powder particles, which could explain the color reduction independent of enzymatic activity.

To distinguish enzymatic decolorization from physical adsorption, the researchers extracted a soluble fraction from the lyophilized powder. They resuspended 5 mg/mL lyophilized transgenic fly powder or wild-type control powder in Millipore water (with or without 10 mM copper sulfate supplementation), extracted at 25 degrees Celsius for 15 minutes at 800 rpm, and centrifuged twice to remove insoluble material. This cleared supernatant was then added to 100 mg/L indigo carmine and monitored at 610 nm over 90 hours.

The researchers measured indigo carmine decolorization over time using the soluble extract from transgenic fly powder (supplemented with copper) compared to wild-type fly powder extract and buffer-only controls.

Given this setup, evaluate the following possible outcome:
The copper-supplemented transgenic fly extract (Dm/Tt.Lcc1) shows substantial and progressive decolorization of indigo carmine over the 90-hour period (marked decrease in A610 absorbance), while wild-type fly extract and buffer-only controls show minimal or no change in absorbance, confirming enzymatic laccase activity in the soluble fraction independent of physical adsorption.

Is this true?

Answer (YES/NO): NO